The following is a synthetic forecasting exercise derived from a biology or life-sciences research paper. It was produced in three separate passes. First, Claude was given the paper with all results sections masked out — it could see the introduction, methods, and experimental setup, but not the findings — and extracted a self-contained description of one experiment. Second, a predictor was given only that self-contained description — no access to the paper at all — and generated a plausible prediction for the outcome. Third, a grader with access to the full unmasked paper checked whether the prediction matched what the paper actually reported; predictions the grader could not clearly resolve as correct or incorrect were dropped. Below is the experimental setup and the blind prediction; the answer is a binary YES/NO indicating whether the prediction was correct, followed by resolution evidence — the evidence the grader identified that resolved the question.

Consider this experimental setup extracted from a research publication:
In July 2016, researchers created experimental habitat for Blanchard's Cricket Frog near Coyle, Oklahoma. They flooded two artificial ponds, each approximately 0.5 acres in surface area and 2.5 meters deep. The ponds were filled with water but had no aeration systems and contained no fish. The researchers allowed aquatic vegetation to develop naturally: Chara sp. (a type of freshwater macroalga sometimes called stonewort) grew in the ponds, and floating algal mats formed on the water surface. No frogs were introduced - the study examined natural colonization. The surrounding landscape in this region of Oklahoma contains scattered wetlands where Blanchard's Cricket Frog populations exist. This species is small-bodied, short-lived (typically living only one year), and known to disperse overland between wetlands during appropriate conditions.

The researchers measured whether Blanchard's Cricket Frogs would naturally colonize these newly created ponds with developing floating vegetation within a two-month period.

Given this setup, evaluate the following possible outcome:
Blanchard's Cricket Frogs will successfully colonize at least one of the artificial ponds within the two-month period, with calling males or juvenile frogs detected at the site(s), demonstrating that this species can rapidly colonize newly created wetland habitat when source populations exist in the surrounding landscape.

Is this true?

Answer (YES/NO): NO